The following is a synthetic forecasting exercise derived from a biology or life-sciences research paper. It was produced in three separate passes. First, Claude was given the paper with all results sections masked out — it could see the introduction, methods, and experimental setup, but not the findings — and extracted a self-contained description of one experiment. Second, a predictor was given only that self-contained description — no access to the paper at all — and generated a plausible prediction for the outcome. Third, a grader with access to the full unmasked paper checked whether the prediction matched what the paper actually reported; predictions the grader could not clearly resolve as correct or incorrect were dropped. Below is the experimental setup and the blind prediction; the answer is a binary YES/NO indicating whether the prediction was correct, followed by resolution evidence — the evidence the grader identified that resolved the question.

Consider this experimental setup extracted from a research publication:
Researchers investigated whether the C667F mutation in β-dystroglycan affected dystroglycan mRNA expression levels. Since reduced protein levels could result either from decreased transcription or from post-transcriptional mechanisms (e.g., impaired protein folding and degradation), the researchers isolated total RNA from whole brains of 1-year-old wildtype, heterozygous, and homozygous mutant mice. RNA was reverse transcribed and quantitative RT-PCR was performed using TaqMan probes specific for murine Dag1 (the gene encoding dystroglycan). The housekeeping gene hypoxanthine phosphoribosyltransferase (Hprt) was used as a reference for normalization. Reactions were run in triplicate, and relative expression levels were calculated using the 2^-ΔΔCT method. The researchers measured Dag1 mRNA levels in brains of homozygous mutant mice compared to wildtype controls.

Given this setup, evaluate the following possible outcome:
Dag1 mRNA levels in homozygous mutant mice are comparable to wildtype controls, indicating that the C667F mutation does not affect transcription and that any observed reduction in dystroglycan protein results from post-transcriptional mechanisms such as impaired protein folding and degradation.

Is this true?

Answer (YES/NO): YES